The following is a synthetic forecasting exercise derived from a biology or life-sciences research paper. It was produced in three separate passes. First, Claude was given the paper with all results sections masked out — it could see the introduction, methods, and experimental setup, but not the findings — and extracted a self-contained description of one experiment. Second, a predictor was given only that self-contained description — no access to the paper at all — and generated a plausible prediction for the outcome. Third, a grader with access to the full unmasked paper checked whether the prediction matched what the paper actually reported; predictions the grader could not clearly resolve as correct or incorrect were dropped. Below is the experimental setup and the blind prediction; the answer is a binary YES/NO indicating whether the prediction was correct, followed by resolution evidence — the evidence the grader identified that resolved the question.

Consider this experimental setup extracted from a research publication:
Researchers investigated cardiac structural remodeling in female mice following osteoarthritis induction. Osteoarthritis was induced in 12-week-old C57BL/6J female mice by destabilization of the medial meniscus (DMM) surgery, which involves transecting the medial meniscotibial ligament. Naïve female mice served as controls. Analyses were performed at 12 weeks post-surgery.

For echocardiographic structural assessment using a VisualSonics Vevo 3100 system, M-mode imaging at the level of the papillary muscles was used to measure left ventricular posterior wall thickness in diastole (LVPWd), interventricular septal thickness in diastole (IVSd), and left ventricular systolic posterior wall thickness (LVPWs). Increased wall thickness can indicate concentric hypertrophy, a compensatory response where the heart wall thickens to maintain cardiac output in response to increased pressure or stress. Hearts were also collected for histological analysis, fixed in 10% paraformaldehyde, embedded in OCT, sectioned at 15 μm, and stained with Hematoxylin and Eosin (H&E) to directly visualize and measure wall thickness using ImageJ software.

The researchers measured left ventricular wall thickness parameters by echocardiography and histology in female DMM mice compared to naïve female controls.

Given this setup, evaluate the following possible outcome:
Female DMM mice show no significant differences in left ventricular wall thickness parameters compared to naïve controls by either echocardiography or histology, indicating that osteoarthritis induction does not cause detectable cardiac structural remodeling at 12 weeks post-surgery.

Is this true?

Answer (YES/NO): NO